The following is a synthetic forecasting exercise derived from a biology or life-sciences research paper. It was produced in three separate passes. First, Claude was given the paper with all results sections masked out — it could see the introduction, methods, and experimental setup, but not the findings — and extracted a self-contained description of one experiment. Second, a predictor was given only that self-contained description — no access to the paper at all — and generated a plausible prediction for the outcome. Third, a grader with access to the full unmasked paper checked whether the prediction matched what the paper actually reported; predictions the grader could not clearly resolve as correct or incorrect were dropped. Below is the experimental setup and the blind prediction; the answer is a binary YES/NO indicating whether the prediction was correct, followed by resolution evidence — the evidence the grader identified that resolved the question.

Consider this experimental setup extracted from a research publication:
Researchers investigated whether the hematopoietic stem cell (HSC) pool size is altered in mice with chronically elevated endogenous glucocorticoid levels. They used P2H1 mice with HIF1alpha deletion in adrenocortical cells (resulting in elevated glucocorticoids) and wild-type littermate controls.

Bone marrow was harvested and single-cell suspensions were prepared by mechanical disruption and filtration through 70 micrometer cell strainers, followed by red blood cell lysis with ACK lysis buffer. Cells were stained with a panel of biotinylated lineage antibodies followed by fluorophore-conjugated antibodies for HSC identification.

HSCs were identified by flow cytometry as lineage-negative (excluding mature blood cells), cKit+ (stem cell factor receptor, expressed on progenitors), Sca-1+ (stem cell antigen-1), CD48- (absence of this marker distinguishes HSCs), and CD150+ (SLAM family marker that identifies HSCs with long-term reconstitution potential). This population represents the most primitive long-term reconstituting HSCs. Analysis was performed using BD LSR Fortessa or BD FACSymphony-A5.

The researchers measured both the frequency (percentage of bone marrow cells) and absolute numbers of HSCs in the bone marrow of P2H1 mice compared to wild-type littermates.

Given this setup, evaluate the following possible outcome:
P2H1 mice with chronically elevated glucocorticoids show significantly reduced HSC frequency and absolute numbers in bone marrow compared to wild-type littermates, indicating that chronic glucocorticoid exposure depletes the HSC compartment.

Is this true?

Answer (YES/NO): NO